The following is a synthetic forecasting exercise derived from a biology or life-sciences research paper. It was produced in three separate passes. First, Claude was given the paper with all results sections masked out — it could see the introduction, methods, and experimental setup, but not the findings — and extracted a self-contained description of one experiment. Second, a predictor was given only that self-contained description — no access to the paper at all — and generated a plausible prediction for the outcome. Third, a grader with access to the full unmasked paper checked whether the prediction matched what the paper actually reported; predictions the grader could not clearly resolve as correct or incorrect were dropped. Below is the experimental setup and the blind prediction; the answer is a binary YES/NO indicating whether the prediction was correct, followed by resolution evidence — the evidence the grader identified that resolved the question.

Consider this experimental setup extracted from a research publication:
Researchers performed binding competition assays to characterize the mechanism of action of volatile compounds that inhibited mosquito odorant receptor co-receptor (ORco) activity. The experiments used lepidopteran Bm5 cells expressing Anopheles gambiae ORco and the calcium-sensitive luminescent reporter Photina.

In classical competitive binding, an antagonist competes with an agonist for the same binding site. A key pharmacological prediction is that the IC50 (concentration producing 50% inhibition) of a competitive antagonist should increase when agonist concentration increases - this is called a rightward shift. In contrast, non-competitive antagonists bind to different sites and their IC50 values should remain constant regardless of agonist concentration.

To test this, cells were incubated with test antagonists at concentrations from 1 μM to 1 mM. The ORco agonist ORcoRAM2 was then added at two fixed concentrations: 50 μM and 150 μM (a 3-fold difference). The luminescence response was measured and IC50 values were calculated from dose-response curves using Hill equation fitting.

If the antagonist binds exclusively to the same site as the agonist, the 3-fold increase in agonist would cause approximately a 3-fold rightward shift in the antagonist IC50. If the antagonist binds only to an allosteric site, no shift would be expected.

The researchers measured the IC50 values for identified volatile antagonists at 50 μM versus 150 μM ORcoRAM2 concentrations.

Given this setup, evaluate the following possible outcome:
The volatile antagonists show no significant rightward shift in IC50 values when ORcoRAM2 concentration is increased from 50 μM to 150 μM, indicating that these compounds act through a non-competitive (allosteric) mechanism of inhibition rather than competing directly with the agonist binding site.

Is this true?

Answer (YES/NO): NO